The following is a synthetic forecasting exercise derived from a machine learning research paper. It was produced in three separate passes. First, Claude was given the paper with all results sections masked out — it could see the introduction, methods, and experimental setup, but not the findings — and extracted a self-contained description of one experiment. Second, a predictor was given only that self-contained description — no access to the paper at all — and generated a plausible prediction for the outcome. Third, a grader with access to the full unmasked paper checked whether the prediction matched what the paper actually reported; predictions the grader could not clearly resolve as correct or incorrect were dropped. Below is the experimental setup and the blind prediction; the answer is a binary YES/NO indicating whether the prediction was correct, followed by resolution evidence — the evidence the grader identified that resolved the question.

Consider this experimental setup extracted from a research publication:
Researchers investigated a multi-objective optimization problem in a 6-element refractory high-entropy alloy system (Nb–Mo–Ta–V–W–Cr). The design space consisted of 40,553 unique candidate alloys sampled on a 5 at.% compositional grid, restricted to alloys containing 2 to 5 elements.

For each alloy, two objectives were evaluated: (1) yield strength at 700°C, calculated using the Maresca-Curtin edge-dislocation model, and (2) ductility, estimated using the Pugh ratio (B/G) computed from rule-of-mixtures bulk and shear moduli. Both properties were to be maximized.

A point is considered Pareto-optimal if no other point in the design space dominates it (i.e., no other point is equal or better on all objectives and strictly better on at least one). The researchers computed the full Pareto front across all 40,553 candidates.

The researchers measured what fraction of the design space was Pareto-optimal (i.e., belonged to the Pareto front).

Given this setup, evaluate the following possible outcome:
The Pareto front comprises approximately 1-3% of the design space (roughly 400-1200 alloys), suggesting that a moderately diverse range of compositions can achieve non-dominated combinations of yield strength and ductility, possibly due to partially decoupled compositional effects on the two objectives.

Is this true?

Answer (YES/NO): NO